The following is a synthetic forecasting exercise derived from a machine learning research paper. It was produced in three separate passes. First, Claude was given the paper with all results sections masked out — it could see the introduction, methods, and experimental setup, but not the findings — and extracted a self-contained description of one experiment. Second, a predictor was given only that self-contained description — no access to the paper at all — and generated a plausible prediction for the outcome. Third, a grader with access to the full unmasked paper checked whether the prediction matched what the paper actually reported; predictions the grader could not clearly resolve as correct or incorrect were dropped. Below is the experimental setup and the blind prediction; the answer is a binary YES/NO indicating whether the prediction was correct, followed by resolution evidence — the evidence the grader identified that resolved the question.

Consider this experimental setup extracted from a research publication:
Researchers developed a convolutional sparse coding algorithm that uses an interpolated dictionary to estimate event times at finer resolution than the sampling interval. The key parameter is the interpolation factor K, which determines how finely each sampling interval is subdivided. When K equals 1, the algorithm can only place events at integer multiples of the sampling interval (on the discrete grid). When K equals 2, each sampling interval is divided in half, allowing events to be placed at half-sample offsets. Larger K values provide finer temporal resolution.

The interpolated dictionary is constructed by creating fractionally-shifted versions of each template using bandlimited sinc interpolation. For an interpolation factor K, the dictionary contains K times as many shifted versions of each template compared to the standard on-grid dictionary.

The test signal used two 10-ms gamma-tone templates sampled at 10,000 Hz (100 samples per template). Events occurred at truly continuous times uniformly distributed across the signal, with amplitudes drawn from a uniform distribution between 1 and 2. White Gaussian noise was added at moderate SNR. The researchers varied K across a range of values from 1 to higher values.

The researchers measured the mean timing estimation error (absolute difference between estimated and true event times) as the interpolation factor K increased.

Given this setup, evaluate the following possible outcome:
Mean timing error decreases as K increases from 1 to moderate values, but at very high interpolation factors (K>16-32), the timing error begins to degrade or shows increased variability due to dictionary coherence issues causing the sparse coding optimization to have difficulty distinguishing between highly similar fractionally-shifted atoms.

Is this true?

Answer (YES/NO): NO